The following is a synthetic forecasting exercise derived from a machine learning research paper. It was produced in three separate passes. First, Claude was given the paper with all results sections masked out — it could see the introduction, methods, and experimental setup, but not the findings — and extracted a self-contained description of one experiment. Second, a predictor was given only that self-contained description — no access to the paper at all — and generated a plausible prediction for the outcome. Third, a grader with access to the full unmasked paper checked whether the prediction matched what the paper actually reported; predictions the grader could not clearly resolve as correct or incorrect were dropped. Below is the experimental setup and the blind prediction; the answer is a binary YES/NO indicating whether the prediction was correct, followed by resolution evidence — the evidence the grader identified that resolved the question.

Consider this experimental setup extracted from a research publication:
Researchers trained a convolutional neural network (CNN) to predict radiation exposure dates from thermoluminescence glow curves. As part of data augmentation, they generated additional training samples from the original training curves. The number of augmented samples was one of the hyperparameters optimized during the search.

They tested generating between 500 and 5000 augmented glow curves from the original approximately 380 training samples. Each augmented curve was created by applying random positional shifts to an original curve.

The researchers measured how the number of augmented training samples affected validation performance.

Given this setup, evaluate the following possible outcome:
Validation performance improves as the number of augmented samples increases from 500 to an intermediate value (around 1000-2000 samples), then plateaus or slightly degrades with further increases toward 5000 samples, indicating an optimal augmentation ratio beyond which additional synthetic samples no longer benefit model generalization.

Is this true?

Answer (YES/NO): NO